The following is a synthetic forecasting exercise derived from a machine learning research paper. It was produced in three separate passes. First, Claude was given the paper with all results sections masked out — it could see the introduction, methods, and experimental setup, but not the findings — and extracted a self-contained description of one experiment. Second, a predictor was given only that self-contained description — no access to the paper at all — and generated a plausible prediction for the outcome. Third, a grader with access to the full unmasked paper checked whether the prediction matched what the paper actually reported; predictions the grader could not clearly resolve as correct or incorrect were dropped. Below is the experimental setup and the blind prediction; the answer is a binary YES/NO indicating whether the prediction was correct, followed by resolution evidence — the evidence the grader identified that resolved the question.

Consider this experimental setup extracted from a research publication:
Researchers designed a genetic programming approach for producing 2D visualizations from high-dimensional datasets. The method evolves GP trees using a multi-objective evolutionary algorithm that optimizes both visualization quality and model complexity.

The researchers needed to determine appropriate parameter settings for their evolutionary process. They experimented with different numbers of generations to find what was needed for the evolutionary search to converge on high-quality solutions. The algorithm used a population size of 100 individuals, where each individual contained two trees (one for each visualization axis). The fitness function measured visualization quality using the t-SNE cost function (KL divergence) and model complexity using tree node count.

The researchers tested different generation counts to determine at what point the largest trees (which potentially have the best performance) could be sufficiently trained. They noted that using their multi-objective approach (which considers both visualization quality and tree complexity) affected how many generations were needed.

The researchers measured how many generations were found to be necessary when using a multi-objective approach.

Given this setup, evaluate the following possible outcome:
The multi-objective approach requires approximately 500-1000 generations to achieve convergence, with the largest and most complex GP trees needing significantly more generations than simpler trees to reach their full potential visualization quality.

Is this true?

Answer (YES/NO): NO